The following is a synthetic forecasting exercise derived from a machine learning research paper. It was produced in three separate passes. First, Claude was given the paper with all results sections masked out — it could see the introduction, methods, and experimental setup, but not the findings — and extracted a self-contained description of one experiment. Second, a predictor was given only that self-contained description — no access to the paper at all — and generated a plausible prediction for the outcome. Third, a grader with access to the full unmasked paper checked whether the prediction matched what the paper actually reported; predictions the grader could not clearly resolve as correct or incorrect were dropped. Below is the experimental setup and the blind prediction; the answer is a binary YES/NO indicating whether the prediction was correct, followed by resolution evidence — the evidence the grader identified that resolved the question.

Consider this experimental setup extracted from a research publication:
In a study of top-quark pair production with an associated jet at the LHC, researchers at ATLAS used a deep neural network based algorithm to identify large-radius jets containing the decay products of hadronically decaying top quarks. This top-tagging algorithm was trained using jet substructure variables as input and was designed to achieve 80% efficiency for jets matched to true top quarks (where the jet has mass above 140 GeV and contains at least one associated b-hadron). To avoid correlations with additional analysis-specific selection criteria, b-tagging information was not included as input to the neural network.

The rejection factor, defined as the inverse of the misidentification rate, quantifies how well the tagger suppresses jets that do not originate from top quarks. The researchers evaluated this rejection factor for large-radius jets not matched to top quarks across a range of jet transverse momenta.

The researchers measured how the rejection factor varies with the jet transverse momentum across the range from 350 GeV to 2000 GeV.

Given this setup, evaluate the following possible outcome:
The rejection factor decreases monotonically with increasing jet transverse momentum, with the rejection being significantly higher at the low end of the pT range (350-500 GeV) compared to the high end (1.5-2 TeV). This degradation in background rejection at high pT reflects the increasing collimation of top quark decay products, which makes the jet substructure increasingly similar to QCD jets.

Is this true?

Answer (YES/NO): YES